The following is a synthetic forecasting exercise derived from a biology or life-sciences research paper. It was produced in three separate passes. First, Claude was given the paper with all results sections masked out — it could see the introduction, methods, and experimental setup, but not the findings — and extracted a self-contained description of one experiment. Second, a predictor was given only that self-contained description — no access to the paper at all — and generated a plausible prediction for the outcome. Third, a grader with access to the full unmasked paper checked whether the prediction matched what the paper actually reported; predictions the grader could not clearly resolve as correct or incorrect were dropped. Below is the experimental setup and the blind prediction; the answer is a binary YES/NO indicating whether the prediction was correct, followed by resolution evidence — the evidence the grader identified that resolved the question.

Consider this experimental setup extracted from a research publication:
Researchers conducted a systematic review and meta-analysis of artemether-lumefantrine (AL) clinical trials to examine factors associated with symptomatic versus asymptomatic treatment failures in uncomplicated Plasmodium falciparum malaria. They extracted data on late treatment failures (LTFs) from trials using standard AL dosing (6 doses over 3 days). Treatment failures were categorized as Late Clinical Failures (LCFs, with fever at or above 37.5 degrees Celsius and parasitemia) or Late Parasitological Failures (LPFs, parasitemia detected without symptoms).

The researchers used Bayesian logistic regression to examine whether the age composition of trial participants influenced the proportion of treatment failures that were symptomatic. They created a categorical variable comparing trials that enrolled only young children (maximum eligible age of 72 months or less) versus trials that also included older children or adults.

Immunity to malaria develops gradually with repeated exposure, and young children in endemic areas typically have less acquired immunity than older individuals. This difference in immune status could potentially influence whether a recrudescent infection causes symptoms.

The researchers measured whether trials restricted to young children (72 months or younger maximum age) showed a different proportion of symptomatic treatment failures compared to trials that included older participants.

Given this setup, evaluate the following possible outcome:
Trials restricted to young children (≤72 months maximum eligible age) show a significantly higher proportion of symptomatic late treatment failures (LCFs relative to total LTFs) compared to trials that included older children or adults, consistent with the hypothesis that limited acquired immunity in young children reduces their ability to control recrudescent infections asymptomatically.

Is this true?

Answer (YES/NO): YES